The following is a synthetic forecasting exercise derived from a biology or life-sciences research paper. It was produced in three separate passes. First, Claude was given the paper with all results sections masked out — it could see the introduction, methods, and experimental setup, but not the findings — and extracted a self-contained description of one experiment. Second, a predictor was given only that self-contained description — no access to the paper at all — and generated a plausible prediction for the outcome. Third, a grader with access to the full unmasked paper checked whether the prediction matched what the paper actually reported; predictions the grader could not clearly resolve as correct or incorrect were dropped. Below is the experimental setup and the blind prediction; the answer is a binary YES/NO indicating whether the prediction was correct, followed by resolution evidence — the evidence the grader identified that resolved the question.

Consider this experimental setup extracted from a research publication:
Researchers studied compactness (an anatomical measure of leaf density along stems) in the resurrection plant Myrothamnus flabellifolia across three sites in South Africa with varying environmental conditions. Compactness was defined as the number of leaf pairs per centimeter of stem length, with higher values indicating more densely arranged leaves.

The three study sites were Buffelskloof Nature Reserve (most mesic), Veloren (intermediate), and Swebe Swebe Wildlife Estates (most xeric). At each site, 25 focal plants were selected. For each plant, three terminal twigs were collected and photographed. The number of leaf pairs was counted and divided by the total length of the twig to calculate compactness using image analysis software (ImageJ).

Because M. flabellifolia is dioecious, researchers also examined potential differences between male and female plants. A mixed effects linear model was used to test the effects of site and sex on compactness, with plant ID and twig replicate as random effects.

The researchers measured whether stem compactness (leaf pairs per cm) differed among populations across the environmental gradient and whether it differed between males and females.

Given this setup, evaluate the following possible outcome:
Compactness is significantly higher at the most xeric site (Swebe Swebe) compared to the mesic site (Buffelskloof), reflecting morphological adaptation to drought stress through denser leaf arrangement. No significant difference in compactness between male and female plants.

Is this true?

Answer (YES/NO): NO